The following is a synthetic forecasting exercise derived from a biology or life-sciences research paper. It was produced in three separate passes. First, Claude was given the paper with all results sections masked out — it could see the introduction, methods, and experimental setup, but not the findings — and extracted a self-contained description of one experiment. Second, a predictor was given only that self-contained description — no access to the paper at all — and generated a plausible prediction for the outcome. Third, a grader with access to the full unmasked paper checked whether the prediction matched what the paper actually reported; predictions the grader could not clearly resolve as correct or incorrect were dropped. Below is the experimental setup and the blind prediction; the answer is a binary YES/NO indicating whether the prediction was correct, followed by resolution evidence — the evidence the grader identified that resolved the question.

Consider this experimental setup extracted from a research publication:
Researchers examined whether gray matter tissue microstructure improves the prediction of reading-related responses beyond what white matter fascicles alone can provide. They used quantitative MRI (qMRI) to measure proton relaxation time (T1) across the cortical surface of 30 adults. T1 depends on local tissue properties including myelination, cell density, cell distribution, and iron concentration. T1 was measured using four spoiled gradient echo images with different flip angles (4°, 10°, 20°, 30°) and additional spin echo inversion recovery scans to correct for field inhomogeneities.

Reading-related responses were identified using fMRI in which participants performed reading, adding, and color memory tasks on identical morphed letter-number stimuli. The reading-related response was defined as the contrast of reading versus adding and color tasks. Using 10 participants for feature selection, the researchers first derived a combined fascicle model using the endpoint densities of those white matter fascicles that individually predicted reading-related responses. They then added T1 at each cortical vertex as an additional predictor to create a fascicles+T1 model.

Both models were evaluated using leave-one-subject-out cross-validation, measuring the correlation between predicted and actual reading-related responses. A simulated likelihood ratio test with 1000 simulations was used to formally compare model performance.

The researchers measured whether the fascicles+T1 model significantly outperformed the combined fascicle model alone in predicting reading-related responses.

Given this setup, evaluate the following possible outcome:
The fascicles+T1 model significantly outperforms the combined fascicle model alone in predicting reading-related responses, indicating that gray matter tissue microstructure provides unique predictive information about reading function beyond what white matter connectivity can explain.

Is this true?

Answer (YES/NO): YES